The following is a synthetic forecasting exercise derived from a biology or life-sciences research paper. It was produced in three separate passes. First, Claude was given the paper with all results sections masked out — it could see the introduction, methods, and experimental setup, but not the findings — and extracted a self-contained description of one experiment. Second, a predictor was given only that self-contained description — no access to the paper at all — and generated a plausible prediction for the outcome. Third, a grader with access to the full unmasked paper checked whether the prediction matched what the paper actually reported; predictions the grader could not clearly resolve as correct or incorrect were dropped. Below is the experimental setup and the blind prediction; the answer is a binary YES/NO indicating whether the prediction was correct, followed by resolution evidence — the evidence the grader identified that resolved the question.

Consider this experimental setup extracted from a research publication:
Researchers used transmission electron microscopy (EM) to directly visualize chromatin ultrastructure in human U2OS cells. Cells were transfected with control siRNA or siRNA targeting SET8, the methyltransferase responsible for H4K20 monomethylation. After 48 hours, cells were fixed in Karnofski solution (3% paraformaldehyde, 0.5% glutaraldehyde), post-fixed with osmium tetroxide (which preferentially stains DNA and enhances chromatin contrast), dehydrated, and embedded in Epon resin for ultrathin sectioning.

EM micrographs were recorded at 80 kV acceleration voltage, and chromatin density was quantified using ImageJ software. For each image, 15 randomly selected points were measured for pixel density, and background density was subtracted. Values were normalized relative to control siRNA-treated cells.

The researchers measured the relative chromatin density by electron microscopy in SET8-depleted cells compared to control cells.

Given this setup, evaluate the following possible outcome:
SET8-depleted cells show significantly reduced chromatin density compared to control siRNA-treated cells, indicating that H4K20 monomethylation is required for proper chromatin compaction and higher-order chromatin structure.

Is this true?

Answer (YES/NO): YES